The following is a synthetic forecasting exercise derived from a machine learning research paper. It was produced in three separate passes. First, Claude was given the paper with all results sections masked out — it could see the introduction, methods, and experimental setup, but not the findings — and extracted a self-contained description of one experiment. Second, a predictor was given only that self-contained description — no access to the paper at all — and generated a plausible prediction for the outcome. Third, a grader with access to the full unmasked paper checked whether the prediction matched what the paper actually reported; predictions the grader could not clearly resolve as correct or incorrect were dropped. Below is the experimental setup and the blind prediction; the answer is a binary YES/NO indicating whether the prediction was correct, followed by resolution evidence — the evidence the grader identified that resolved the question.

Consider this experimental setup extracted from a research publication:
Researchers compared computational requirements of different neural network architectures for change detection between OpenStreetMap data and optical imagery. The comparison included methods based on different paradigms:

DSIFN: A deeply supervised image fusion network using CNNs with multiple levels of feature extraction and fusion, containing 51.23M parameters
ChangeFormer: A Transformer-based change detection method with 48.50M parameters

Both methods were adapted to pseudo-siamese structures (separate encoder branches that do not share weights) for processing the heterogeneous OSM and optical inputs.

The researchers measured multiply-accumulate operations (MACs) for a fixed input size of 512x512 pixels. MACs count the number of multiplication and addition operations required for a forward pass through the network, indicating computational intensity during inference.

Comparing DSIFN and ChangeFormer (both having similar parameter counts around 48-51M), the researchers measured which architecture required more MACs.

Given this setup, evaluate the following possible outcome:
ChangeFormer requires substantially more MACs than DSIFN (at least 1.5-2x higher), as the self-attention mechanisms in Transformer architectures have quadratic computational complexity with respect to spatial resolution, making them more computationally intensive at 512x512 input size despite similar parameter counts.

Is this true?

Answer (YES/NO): NO